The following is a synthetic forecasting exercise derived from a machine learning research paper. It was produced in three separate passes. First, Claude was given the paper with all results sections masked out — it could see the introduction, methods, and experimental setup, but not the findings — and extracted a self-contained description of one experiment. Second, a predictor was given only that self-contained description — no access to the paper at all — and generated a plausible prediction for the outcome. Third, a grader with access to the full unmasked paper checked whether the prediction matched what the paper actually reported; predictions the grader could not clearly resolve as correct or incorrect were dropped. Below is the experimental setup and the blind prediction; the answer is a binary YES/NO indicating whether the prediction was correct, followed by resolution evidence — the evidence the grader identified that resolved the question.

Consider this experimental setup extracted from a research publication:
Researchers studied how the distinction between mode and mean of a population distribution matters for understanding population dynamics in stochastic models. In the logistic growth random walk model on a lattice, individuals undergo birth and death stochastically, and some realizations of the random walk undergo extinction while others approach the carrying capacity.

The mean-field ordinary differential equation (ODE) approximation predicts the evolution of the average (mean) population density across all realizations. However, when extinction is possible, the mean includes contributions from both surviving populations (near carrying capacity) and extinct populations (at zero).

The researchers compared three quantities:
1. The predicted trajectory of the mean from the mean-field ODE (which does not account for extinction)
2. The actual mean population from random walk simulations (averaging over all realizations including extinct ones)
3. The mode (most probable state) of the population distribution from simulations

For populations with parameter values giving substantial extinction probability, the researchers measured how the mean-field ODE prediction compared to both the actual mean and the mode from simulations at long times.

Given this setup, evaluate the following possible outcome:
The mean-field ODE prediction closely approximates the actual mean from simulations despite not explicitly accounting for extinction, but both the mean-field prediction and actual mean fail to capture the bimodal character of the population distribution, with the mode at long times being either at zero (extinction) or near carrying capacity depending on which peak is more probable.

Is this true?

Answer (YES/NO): NO